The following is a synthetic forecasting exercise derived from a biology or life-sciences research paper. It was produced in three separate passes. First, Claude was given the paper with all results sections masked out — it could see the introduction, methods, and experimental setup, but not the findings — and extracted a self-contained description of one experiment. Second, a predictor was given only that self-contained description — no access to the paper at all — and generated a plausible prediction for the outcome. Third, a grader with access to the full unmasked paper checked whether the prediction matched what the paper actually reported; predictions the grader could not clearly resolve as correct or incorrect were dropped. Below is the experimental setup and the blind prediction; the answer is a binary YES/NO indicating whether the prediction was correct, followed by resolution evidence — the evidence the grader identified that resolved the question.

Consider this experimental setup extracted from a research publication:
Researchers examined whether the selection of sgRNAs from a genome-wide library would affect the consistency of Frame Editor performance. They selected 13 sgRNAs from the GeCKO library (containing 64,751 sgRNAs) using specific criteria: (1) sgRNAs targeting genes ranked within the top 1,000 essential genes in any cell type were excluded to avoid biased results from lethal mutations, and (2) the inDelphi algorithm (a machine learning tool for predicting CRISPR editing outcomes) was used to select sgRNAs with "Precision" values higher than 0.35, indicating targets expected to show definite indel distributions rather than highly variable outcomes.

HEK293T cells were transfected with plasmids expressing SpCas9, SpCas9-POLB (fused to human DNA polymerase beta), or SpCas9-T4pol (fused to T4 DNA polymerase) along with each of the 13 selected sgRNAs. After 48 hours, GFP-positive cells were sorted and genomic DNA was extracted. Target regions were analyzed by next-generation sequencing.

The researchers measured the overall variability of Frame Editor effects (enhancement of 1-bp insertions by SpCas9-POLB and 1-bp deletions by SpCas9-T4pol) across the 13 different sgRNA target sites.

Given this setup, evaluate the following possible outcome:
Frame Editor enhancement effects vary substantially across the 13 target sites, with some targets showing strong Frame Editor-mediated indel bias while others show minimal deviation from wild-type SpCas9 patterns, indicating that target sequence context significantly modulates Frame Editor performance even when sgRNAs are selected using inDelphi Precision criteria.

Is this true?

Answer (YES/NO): YES